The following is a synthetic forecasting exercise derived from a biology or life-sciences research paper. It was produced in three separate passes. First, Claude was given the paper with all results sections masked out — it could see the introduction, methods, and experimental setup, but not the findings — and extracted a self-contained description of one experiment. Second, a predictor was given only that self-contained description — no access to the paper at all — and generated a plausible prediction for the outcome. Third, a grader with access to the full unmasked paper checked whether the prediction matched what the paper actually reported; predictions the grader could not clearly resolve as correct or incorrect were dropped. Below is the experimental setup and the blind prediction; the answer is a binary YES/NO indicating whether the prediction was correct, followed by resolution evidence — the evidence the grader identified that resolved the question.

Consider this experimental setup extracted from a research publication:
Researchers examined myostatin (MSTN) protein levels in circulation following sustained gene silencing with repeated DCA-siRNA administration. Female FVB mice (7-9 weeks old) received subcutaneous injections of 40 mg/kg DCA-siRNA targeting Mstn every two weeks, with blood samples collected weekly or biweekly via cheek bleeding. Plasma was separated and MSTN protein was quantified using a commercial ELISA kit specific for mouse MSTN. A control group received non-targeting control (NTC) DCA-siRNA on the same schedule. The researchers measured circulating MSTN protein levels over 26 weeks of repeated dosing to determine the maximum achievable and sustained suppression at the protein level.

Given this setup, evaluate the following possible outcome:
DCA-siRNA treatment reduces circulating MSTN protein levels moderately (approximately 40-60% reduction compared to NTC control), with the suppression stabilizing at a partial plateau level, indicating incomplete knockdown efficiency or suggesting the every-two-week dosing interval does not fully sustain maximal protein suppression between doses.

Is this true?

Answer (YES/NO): NO